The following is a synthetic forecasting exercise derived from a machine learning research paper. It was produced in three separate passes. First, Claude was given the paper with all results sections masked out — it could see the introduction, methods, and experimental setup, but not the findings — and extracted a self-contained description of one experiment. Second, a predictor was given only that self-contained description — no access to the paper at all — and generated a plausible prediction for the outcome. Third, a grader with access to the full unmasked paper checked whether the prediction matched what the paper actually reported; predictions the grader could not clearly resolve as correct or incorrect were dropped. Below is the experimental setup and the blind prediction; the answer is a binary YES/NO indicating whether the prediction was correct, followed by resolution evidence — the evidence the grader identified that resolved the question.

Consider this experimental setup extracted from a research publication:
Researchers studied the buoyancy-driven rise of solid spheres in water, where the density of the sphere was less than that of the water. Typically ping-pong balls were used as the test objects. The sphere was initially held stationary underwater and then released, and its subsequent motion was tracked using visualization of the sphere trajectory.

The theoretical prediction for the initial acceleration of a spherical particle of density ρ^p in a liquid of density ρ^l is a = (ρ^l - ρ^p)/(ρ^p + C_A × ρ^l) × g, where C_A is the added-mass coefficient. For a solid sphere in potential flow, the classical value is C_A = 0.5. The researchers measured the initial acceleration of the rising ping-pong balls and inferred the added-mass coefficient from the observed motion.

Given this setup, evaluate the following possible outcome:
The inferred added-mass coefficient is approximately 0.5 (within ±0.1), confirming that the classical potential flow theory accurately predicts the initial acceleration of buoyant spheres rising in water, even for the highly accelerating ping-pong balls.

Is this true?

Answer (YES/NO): NO